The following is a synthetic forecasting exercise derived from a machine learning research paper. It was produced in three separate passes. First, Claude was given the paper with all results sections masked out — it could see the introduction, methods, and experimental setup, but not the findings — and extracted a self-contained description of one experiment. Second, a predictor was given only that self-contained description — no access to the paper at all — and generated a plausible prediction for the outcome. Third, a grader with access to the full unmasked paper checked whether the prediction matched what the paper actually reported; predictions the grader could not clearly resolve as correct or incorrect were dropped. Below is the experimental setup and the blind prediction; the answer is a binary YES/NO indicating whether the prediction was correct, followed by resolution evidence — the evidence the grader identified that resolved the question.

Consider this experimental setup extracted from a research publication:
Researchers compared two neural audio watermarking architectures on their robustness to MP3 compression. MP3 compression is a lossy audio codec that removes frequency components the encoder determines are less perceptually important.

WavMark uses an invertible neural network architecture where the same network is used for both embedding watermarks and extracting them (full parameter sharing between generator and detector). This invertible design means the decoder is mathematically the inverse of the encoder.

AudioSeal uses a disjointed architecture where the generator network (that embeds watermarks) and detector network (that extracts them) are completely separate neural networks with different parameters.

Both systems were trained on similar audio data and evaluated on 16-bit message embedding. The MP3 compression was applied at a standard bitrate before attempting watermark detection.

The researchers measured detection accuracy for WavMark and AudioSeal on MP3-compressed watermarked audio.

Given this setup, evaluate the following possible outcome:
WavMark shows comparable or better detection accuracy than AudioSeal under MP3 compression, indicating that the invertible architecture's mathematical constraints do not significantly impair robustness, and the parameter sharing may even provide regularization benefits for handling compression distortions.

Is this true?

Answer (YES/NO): NO